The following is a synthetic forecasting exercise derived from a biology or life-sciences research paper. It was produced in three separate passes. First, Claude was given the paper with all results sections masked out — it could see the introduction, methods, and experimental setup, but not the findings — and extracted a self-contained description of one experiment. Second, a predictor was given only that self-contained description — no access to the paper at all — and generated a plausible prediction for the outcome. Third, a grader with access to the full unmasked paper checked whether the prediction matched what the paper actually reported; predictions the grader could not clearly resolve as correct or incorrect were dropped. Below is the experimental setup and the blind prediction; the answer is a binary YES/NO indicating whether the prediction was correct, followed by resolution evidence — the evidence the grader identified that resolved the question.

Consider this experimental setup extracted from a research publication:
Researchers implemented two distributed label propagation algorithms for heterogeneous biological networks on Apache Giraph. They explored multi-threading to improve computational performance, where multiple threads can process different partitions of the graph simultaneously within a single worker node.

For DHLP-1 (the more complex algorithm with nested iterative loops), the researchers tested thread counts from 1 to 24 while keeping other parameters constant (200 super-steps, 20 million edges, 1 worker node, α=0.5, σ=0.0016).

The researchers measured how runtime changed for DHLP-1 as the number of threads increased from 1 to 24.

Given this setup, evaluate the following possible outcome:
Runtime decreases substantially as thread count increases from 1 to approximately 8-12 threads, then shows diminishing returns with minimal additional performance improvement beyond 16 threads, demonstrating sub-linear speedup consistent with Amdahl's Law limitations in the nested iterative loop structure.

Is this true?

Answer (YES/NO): YES